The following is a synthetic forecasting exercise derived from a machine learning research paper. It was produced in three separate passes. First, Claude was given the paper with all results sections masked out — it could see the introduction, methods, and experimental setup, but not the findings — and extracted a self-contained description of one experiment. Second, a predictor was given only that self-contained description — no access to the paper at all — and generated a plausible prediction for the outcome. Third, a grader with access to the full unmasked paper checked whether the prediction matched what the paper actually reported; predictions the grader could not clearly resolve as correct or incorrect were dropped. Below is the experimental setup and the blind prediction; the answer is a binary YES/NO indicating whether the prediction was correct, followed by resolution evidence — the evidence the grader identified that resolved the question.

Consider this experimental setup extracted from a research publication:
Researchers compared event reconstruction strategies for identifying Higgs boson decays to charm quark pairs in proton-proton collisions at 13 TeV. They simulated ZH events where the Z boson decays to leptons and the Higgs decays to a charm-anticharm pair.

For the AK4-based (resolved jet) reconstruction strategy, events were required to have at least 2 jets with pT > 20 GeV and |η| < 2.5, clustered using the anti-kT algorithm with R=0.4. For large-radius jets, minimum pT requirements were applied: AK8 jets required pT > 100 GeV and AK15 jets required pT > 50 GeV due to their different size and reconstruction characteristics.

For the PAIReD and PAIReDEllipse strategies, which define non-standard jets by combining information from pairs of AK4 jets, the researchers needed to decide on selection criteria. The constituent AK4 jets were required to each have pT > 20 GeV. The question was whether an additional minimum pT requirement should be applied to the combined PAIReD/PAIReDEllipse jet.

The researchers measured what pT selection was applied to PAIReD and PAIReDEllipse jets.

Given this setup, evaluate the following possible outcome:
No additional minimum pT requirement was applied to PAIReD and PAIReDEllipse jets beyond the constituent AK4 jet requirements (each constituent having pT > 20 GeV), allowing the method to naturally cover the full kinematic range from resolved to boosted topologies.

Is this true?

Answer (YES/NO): YES